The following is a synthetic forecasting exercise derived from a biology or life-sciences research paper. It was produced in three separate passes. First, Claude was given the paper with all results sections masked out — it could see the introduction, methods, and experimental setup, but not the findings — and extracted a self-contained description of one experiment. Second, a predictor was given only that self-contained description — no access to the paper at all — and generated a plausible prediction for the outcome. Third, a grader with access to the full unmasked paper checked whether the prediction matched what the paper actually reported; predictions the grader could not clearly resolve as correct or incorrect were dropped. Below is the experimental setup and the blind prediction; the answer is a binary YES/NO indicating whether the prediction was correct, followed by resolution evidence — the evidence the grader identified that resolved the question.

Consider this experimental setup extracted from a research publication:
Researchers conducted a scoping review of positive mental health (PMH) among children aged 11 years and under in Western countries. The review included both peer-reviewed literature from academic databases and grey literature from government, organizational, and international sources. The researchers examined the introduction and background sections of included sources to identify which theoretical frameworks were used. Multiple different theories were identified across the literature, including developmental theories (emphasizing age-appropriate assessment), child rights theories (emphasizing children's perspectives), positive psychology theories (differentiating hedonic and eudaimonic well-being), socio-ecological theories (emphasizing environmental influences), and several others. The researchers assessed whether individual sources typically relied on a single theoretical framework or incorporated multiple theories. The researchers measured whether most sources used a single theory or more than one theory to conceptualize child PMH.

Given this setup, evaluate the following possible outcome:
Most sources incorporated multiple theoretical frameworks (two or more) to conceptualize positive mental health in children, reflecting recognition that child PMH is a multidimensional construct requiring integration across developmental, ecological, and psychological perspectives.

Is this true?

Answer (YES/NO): YES